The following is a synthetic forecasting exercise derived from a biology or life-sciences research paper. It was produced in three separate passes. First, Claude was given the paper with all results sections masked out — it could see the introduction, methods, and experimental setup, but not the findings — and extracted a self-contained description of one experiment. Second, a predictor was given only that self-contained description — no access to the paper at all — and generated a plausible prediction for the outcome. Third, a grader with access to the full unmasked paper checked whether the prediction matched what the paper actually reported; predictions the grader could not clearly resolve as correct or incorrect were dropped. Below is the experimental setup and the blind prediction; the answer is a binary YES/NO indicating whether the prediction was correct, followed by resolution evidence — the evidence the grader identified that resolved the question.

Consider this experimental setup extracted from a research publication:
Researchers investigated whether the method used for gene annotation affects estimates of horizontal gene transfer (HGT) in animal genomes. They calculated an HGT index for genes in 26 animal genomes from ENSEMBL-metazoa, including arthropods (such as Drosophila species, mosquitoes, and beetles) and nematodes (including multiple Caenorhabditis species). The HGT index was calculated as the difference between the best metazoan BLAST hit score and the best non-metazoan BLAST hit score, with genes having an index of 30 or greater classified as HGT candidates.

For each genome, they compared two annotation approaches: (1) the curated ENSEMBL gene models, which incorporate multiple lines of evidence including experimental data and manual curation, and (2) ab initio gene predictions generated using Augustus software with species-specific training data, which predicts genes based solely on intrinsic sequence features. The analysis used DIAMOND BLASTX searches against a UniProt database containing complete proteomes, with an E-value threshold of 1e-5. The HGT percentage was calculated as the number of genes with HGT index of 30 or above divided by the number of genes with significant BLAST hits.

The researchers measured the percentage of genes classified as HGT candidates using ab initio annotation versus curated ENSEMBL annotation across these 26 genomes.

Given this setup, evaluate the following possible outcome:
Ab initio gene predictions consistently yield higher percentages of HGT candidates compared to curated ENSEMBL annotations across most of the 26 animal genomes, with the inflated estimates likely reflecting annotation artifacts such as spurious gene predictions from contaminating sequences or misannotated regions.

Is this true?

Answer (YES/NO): NO